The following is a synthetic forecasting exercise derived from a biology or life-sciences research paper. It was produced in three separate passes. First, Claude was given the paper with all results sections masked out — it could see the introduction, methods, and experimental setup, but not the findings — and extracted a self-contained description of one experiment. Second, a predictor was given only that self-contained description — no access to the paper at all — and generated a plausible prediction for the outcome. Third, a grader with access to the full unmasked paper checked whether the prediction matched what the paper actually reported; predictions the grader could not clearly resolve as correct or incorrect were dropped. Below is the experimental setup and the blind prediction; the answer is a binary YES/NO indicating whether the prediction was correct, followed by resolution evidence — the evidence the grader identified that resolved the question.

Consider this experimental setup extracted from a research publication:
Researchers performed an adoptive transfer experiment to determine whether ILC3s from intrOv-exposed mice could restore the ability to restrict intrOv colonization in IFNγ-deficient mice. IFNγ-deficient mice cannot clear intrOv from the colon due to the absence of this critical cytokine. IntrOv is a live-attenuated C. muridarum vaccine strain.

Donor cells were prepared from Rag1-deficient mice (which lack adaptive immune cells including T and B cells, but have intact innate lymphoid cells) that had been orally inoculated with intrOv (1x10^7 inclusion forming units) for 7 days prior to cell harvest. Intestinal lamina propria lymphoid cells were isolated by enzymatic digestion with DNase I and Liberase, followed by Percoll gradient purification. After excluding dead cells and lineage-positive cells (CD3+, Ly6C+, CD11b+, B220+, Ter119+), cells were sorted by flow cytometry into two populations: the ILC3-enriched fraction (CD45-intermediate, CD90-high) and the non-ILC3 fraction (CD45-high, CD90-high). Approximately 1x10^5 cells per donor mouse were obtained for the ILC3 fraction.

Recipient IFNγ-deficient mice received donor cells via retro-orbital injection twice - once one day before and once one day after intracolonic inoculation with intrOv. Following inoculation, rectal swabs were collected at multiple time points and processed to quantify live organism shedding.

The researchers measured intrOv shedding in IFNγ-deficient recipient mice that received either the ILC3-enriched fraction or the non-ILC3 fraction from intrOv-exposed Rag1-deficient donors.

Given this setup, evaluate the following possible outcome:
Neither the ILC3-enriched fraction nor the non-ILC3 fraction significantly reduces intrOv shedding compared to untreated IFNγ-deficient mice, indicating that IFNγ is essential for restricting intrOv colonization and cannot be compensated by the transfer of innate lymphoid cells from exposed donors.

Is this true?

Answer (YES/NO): NO